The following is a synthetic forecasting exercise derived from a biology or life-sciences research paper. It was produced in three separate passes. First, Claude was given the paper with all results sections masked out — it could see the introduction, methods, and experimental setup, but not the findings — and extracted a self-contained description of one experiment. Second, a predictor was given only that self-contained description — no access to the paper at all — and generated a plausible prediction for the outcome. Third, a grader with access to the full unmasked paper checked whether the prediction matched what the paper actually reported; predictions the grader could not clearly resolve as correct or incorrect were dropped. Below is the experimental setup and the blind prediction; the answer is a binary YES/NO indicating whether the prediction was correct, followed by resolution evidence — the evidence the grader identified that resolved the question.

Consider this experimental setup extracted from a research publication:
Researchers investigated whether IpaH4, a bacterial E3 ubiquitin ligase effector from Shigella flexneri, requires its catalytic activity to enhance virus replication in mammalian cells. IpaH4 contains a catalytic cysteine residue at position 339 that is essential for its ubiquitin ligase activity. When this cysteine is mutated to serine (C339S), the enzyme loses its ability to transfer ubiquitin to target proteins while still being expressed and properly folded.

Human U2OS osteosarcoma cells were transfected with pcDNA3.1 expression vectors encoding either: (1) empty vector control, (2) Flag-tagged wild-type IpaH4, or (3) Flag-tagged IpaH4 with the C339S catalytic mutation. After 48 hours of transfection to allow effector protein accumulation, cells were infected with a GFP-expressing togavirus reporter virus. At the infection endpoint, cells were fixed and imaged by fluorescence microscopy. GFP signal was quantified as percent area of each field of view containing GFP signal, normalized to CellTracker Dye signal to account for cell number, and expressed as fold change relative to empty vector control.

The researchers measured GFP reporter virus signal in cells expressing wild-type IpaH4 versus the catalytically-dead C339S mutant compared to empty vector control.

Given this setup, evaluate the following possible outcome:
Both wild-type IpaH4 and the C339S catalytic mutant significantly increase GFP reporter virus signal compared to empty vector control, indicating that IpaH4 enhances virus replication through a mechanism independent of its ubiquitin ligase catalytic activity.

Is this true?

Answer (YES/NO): NO